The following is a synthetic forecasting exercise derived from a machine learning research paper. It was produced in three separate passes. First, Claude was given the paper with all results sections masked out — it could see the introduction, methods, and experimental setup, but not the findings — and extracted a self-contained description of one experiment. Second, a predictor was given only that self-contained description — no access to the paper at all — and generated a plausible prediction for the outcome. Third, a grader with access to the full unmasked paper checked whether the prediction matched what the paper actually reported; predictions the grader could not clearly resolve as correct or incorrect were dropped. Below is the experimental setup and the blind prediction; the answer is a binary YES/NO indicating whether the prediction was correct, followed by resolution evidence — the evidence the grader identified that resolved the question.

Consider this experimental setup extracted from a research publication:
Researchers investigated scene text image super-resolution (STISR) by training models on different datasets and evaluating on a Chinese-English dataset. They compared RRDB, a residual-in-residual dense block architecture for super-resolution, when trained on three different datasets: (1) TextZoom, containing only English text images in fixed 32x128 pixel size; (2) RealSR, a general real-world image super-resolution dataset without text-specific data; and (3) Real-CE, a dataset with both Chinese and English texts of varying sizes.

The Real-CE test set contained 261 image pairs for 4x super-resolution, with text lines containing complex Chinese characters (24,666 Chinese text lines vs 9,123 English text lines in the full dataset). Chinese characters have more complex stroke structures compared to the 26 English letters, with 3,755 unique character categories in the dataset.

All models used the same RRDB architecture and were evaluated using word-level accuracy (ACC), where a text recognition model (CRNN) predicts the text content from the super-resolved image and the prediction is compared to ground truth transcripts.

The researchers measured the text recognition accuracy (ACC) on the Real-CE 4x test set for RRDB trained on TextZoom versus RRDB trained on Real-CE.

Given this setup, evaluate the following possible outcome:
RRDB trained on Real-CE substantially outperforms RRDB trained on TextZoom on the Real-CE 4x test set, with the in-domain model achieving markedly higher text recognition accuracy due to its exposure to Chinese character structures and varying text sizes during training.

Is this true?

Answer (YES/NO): YES